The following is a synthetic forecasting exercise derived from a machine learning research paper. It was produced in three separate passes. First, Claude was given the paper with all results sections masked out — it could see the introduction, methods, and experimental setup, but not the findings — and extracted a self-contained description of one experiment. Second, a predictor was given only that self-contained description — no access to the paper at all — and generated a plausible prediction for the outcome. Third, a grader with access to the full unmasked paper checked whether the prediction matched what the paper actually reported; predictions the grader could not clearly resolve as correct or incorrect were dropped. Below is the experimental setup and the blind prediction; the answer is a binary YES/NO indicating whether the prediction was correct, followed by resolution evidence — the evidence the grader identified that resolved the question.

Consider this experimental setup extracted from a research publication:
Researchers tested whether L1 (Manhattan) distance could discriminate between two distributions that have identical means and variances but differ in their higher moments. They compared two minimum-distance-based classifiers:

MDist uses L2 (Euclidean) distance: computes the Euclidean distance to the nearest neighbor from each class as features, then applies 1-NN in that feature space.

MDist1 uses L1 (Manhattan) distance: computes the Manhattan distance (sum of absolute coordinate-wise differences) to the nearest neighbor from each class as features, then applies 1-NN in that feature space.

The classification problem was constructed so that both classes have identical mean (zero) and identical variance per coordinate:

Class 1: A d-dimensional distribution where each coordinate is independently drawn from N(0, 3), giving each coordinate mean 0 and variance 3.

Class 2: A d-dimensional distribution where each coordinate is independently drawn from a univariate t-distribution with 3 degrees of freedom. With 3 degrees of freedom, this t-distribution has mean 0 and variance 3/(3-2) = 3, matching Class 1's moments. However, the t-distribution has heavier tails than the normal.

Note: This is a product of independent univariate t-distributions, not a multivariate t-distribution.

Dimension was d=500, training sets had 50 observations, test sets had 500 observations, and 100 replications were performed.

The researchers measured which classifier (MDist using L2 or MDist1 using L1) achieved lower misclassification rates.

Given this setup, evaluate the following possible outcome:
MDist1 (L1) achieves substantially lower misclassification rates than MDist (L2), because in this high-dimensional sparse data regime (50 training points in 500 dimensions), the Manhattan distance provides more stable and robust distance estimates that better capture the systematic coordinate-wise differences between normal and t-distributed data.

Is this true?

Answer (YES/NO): YES